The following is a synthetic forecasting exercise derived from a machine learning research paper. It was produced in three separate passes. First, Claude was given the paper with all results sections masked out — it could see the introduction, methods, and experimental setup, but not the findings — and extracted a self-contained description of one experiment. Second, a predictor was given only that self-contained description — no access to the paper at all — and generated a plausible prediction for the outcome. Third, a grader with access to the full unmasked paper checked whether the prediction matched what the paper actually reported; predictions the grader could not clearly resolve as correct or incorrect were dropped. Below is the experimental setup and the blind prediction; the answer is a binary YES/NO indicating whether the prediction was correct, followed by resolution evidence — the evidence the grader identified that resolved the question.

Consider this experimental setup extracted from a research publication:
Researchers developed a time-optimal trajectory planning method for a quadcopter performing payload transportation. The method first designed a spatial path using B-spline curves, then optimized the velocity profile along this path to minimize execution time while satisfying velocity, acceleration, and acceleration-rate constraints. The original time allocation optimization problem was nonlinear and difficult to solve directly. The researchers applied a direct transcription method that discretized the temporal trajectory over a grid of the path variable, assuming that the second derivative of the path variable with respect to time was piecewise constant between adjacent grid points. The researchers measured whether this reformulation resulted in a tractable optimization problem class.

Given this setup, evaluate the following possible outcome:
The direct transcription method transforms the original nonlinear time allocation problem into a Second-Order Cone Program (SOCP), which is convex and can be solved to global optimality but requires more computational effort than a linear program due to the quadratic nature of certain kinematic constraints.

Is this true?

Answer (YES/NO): YES